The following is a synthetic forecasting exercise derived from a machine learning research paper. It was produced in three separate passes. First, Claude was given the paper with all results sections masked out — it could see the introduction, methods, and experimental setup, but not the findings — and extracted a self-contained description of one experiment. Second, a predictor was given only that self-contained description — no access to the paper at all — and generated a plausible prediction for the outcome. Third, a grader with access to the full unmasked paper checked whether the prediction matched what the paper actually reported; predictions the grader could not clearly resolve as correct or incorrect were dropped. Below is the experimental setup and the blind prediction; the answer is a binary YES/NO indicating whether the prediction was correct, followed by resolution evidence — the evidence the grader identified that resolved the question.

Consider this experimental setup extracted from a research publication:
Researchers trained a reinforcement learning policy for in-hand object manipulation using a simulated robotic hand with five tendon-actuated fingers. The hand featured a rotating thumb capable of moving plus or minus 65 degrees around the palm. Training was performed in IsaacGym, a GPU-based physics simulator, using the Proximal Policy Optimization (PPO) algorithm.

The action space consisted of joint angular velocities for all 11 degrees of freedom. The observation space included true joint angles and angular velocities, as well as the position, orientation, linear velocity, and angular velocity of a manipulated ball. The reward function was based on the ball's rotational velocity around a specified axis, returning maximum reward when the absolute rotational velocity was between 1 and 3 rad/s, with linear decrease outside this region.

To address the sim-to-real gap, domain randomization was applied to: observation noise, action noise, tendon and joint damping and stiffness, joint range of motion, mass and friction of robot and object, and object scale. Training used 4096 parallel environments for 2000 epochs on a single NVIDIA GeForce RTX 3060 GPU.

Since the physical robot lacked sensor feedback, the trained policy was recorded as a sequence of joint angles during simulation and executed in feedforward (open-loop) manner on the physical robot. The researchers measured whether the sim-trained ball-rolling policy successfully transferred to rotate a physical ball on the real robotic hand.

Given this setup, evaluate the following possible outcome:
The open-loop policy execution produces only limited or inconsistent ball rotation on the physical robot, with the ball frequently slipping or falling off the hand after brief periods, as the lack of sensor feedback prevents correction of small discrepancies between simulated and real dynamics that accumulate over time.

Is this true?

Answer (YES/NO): NO